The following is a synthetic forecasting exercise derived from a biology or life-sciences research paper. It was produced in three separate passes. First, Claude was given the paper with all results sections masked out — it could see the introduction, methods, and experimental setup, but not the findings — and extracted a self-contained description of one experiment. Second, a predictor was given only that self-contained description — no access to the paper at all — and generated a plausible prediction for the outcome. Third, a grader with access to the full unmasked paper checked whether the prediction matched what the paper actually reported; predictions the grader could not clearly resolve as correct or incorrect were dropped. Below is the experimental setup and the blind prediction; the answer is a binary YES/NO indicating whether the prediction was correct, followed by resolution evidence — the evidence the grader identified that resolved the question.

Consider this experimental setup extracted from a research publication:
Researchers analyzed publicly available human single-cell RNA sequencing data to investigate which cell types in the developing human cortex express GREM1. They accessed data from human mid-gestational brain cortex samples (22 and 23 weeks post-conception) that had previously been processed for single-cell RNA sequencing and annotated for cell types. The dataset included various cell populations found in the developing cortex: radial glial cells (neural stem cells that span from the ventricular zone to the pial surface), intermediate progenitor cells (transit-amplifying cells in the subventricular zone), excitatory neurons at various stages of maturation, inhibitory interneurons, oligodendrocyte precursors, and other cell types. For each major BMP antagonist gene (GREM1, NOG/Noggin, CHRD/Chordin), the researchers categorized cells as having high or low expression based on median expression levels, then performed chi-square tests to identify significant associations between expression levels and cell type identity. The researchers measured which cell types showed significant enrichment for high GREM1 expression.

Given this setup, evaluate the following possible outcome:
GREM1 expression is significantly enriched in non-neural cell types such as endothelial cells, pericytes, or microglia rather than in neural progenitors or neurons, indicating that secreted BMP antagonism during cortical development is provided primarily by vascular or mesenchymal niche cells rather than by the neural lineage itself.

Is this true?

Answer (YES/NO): NO